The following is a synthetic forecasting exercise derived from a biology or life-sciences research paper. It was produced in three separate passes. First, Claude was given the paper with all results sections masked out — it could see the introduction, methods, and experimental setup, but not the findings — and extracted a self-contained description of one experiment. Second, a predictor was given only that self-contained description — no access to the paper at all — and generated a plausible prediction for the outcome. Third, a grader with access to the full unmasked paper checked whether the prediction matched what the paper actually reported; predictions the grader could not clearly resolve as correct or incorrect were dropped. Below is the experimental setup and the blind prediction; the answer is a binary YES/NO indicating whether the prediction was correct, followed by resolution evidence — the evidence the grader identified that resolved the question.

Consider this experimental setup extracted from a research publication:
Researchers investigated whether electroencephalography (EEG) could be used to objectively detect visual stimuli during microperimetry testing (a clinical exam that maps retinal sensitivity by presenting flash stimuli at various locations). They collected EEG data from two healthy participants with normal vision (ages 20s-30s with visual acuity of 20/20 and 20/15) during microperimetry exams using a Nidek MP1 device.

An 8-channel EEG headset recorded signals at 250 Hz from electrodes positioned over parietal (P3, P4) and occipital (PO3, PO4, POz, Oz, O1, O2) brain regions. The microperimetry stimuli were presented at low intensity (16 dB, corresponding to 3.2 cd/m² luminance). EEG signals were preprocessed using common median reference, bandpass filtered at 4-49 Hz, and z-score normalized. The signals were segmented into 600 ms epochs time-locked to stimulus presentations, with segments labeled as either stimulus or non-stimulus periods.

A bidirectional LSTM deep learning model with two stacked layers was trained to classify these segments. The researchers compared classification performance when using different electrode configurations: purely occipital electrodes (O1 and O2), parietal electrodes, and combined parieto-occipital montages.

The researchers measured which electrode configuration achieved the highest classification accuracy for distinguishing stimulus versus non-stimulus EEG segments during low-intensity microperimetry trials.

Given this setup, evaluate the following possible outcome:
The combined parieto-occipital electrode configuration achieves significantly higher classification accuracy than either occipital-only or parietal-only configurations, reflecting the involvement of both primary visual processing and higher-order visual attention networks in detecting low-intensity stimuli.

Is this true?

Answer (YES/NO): NO